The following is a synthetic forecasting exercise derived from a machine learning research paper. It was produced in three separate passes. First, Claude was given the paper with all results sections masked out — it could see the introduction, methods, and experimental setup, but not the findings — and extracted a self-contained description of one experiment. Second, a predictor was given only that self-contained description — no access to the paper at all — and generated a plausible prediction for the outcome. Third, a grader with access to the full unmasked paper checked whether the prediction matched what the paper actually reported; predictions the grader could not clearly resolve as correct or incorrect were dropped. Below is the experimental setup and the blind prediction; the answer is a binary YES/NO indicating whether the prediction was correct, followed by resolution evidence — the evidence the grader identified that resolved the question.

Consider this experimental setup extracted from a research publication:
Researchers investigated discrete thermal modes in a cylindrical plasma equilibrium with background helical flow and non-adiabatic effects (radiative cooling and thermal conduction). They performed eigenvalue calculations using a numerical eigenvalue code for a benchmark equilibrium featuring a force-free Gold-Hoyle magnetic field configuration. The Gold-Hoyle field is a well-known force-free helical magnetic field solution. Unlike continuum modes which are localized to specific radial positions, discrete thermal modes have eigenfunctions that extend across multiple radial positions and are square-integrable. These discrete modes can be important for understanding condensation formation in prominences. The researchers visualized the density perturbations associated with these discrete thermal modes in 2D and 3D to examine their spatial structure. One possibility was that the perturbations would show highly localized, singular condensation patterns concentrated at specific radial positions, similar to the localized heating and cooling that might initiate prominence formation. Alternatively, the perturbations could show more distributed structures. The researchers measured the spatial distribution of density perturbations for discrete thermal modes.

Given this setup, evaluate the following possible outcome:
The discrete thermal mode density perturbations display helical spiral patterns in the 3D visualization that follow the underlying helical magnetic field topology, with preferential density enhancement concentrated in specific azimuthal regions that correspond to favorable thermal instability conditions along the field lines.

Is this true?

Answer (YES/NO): NO